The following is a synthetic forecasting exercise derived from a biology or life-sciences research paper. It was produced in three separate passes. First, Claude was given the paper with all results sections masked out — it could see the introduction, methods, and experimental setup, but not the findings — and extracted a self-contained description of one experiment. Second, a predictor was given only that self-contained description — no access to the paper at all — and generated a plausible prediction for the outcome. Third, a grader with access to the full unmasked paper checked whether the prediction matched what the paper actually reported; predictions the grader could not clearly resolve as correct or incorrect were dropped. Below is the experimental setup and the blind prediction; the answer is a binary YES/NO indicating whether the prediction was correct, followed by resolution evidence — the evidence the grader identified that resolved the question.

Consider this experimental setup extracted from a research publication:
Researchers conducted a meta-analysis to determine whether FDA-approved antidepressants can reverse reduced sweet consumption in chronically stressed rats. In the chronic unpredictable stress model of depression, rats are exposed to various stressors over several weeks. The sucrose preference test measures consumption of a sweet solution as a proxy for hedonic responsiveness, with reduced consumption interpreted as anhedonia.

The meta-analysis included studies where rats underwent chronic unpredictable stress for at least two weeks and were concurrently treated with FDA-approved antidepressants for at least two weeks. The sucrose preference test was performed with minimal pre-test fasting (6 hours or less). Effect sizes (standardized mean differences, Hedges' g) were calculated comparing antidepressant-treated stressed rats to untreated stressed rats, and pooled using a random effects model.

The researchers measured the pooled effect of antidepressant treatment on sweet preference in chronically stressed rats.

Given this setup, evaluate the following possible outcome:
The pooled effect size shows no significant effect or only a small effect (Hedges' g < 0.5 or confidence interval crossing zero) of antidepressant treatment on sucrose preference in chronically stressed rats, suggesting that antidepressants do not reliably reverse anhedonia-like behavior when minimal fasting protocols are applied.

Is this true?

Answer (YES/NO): NO